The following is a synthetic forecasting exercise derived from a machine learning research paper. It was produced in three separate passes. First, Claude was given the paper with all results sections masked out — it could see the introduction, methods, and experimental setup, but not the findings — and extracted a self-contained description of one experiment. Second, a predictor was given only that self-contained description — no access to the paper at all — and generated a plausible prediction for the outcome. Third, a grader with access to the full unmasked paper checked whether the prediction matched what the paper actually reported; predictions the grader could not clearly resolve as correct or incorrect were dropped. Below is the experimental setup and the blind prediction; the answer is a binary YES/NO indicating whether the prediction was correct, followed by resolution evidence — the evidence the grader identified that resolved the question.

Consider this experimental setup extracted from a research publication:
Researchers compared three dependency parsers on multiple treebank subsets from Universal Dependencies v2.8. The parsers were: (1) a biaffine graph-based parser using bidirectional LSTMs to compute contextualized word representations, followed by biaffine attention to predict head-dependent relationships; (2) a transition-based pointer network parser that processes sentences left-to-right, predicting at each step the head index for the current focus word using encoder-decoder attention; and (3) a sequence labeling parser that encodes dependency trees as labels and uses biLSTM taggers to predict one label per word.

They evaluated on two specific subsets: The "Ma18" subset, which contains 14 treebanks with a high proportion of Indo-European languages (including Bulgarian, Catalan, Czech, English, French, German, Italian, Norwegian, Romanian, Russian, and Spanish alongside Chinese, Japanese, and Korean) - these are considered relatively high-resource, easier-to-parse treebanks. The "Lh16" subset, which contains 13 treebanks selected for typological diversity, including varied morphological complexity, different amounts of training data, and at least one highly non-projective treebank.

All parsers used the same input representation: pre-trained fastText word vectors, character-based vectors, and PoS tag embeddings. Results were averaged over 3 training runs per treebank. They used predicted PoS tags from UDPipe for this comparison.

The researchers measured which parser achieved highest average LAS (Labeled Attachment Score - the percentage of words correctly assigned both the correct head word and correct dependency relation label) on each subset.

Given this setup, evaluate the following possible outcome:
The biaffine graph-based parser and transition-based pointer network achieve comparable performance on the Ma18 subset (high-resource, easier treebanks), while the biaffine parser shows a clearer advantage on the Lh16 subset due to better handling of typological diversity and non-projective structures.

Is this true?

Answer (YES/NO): YES